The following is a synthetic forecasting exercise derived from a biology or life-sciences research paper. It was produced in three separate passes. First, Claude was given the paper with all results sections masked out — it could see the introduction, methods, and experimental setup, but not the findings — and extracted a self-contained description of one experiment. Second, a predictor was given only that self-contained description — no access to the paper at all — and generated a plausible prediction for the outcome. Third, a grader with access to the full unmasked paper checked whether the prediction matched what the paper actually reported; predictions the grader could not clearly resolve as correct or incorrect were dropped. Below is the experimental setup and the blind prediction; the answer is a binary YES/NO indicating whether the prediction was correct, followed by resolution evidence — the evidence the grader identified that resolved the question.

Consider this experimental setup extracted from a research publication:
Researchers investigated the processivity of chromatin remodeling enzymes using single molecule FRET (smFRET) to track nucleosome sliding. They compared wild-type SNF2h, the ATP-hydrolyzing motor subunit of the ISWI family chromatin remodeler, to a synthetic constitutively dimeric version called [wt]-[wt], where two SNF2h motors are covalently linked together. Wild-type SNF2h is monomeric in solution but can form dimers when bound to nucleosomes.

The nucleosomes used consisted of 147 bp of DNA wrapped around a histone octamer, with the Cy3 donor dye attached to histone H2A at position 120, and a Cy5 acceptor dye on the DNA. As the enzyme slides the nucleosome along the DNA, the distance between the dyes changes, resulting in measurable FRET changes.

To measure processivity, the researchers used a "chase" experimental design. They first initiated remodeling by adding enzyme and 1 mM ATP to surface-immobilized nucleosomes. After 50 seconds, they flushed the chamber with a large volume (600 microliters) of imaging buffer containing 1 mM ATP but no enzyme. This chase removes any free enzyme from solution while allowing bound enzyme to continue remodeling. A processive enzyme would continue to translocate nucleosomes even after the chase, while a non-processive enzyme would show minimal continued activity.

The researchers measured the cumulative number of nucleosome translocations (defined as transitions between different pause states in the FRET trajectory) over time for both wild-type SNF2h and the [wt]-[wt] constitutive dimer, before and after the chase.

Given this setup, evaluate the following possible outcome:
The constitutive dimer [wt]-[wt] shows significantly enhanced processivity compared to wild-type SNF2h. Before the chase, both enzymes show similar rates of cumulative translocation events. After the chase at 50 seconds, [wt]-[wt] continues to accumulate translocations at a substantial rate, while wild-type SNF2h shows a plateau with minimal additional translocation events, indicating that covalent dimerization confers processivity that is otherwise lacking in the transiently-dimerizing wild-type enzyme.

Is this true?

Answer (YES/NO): YES